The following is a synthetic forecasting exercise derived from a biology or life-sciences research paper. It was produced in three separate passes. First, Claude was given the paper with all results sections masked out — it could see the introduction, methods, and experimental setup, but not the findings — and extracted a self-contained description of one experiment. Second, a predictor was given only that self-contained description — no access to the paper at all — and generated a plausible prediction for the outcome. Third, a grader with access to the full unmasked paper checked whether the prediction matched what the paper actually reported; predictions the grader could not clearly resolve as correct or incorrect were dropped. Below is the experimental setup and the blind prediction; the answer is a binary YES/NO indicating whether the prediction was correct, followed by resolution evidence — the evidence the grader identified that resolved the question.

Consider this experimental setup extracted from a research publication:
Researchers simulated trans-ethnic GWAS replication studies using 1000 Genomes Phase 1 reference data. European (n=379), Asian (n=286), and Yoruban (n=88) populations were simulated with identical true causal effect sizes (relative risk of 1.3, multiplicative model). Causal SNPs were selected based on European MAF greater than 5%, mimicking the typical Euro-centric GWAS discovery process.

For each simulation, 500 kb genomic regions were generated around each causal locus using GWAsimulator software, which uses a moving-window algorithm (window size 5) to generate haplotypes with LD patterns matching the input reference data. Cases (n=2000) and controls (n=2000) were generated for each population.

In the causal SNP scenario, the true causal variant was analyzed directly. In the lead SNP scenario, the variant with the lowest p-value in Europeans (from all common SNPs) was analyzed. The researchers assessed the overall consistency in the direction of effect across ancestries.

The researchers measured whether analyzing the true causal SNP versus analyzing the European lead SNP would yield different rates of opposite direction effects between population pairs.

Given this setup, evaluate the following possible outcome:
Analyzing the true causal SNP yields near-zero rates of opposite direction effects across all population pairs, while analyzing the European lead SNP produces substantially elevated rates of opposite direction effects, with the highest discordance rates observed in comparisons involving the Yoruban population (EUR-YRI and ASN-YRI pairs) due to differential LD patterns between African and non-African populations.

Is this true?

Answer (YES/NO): NO